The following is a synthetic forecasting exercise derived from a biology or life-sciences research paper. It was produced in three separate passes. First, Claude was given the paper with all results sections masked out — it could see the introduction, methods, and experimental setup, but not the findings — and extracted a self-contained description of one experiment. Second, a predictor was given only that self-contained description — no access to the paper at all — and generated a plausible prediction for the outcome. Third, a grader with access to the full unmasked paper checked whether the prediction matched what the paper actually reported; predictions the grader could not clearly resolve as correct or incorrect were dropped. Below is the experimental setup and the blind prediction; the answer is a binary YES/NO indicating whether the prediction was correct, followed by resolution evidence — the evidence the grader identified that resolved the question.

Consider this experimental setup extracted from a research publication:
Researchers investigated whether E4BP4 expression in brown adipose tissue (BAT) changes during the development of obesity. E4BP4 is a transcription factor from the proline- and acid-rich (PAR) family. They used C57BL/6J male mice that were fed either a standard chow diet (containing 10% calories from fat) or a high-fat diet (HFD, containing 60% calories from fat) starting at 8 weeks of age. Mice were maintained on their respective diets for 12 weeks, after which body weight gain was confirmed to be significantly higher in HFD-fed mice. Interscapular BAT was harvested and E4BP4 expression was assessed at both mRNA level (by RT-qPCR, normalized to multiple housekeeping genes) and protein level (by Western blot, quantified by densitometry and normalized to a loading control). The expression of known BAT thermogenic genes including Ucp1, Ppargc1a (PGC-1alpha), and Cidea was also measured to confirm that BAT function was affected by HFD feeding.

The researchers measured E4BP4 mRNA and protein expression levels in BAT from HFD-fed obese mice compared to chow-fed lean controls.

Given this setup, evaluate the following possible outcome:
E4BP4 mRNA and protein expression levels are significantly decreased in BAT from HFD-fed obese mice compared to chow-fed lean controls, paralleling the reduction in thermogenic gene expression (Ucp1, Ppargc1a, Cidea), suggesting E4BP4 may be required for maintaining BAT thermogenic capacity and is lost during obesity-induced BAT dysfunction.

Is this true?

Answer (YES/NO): NO